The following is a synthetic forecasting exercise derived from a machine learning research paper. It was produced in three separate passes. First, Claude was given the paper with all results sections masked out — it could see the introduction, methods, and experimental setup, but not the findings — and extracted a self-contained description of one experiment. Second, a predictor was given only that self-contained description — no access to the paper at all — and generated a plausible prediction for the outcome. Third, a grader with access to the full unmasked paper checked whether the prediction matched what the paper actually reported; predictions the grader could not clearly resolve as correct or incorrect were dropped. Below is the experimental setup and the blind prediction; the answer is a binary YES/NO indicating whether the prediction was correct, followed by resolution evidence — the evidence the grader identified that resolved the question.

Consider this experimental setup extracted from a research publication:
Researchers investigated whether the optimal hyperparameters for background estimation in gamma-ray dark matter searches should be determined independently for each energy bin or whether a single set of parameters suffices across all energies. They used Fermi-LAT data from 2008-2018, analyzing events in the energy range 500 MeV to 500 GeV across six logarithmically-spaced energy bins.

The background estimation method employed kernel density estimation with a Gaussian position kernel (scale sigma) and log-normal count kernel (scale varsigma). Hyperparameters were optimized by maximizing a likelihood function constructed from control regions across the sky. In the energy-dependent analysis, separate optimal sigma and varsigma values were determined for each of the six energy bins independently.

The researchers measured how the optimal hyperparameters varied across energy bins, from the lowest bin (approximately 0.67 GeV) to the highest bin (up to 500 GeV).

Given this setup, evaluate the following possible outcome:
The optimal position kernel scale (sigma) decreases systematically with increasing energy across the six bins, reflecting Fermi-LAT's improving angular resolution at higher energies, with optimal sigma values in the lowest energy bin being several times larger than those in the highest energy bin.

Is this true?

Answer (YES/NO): NO